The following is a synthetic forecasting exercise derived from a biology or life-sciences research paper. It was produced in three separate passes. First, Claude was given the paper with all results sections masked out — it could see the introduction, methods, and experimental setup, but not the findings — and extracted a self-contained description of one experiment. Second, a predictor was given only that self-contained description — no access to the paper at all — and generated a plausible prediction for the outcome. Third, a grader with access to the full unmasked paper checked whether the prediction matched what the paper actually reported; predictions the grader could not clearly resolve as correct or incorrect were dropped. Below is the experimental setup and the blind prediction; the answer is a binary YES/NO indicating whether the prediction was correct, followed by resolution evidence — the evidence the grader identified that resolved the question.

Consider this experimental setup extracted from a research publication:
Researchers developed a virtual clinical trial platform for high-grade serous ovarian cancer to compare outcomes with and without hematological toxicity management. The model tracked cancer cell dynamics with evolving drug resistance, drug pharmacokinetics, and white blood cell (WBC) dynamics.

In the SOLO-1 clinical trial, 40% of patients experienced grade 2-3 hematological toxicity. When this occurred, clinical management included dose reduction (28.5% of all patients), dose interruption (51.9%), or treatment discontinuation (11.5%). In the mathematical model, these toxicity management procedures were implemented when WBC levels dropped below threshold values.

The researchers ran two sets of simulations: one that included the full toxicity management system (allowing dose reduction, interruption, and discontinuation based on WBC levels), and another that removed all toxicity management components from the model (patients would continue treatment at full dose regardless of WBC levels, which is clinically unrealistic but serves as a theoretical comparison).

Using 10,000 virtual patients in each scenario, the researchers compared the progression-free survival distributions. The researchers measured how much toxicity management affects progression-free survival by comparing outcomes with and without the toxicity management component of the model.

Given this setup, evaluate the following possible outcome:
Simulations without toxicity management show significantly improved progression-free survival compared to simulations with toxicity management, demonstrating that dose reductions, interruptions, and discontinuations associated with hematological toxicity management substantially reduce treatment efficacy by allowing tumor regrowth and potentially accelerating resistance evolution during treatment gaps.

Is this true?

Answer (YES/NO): NO